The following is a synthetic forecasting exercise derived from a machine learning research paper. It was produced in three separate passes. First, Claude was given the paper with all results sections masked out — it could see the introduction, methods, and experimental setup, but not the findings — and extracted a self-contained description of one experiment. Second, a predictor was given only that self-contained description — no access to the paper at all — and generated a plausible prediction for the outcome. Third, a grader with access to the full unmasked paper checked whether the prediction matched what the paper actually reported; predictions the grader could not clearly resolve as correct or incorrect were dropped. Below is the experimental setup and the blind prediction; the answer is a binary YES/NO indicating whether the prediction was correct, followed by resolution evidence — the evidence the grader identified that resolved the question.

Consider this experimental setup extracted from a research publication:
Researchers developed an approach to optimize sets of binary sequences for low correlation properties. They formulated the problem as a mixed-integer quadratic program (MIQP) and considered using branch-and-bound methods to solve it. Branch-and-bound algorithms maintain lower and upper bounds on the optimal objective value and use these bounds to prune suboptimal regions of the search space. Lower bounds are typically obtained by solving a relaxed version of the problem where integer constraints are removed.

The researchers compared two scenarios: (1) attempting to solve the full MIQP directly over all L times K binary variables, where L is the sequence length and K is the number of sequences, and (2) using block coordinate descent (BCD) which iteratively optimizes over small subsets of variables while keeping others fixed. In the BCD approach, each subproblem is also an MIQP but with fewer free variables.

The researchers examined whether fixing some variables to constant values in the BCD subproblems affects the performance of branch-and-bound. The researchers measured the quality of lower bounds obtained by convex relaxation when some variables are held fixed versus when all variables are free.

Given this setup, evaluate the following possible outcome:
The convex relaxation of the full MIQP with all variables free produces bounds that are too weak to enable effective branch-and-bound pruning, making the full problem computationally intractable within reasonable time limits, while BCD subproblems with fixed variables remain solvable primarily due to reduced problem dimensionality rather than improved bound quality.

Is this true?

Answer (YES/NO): NO